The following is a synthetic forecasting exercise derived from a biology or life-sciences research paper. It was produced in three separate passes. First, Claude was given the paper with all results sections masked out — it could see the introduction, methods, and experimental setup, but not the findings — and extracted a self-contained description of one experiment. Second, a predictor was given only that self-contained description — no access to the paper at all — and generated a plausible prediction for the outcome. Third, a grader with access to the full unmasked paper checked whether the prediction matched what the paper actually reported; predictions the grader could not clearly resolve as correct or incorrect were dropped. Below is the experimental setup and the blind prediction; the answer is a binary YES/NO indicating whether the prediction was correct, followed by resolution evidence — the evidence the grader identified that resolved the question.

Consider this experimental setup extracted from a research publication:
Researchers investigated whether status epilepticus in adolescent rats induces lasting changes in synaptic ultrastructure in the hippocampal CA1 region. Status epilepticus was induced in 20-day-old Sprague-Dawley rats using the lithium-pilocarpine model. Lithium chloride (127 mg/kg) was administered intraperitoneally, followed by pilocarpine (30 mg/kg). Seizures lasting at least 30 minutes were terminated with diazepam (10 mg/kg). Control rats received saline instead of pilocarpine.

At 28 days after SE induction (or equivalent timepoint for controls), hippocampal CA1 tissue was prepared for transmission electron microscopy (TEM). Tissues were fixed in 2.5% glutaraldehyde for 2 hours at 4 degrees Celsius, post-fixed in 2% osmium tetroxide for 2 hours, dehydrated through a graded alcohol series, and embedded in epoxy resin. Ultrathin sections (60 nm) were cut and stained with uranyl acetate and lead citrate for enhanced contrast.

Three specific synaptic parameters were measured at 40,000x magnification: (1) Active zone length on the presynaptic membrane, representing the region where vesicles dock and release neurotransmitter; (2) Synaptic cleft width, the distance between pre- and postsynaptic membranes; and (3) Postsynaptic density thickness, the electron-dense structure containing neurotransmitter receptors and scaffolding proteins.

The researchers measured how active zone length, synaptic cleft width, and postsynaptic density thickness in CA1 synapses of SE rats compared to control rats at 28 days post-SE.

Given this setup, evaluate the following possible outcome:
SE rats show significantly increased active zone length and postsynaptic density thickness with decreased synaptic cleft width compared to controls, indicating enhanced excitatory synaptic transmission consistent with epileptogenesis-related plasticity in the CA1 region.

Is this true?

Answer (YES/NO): NO